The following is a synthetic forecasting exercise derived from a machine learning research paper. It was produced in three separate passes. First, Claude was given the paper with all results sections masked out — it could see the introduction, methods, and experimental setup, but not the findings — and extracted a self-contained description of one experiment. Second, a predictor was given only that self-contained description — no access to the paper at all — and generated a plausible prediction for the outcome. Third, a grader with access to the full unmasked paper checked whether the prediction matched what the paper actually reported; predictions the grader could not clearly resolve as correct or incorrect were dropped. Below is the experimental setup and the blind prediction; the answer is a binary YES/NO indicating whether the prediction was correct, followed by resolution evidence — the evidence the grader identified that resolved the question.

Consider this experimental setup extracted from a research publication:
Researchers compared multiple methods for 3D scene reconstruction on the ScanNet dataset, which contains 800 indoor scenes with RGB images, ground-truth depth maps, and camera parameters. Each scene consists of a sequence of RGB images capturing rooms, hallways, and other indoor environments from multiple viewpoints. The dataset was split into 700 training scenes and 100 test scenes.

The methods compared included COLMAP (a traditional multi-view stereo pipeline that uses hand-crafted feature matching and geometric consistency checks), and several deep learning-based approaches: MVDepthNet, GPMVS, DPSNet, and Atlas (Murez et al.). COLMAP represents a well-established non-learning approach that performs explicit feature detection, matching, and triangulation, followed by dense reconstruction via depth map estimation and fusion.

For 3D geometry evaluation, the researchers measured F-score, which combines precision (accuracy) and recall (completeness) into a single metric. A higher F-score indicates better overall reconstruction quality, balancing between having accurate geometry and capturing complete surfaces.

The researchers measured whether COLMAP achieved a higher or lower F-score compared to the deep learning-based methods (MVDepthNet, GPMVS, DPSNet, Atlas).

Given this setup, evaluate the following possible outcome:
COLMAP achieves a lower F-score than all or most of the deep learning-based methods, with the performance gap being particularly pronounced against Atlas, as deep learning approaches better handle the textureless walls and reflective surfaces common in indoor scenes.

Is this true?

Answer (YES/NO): NO